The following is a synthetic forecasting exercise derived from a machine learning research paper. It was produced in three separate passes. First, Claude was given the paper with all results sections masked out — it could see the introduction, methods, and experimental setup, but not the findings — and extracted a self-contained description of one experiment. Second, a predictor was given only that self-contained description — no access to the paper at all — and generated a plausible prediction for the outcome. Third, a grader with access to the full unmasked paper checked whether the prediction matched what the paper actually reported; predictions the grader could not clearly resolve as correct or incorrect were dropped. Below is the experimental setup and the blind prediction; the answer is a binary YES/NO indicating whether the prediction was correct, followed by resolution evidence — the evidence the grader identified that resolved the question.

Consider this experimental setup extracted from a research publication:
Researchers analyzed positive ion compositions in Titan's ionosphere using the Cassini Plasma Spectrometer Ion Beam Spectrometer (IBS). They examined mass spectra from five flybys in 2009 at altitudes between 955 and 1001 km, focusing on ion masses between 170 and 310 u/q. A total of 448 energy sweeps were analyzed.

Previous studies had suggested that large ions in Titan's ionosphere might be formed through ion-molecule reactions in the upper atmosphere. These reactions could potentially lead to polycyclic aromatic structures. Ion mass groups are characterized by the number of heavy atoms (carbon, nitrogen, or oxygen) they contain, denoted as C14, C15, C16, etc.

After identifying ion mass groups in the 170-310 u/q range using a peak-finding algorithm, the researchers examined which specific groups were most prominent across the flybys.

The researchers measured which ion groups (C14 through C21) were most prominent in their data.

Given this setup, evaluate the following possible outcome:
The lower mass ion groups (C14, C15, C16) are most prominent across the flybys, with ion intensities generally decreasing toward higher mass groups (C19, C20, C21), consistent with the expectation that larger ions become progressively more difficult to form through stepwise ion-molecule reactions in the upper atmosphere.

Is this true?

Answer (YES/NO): NO